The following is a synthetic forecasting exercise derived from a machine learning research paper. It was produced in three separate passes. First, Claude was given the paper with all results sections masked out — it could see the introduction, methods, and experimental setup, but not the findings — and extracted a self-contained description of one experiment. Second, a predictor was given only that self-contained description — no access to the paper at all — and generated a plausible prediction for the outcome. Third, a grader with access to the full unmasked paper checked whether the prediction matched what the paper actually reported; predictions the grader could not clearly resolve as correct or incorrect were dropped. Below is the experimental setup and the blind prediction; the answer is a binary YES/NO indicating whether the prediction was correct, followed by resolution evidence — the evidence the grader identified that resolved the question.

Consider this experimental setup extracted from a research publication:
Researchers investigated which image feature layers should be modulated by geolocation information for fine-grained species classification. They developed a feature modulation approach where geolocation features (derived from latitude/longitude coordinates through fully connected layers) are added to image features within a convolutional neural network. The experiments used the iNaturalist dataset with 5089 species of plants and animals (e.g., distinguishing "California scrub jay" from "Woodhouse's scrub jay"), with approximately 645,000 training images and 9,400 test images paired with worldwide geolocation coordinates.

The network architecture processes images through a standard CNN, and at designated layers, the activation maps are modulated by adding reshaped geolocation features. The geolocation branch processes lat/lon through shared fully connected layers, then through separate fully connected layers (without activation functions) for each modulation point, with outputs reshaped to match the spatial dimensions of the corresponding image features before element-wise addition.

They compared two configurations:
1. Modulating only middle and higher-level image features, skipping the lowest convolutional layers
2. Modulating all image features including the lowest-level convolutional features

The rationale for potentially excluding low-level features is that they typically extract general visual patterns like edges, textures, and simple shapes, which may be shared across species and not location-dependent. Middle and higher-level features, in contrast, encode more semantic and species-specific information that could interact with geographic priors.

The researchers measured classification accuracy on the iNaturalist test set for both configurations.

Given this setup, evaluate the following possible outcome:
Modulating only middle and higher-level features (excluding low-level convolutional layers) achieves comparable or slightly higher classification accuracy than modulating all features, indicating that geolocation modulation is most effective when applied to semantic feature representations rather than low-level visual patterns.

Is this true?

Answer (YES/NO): YES